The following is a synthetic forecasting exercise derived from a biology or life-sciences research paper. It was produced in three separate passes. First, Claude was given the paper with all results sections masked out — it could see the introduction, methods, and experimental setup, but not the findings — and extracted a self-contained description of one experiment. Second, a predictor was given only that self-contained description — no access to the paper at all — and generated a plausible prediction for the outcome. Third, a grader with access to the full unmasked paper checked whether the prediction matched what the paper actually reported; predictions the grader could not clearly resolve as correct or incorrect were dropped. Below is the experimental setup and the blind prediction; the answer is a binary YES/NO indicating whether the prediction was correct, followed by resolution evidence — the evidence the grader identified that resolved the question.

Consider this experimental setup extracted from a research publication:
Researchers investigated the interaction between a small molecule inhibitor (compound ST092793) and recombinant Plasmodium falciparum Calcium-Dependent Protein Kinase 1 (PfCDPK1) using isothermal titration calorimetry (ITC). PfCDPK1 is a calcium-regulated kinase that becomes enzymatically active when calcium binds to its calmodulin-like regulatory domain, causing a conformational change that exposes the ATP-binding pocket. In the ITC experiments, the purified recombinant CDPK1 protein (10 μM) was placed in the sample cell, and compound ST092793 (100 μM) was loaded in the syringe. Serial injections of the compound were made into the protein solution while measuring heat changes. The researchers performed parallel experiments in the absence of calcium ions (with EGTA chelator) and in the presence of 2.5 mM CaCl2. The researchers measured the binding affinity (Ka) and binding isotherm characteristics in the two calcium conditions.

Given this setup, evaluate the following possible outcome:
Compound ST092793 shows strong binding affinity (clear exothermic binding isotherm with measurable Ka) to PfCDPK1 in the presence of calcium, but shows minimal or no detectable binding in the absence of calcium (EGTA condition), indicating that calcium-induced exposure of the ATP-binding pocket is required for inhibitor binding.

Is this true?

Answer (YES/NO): NO